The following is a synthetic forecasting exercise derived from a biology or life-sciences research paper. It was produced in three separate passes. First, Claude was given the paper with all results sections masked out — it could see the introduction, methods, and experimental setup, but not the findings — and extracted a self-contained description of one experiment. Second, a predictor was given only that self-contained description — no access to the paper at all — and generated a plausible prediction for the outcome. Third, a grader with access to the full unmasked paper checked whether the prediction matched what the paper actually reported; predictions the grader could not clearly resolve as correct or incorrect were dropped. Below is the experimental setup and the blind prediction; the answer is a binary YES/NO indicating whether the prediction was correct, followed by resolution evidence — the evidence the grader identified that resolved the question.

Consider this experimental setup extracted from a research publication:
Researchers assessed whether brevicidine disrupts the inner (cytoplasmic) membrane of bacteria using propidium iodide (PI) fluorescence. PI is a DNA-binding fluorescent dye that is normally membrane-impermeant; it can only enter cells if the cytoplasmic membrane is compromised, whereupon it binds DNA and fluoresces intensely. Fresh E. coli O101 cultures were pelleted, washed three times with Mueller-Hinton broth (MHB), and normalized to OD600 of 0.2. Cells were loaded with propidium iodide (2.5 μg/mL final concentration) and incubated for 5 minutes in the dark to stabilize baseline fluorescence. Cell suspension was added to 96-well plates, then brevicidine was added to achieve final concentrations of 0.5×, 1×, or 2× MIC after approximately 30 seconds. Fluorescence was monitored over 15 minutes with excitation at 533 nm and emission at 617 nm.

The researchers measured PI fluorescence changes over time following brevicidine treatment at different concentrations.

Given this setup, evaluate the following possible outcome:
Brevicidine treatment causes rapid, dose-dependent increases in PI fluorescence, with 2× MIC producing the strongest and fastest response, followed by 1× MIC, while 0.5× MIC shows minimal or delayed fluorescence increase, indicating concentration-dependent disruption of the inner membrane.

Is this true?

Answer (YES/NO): NO